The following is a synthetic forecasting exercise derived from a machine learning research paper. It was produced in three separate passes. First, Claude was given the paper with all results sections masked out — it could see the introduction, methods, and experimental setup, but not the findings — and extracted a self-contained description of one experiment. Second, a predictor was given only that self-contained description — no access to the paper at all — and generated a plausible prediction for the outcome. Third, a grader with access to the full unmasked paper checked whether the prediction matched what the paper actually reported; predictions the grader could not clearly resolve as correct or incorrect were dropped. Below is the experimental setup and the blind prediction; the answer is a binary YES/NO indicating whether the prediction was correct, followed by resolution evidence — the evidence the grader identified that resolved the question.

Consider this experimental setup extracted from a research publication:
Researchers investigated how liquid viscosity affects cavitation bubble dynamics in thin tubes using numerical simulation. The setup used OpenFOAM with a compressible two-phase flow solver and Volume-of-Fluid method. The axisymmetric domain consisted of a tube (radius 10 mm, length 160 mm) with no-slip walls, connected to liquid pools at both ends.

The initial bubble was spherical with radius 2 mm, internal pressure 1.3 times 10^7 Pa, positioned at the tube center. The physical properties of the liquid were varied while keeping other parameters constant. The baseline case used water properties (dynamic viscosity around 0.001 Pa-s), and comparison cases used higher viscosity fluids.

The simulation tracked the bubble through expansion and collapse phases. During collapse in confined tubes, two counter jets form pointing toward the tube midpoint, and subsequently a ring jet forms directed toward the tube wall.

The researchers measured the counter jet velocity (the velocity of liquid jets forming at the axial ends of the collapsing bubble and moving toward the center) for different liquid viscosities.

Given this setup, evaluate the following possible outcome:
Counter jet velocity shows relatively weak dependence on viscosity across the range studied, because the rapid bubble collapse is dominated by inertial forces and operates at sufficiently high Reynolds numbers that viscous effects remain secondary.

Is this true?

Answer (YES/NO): NO